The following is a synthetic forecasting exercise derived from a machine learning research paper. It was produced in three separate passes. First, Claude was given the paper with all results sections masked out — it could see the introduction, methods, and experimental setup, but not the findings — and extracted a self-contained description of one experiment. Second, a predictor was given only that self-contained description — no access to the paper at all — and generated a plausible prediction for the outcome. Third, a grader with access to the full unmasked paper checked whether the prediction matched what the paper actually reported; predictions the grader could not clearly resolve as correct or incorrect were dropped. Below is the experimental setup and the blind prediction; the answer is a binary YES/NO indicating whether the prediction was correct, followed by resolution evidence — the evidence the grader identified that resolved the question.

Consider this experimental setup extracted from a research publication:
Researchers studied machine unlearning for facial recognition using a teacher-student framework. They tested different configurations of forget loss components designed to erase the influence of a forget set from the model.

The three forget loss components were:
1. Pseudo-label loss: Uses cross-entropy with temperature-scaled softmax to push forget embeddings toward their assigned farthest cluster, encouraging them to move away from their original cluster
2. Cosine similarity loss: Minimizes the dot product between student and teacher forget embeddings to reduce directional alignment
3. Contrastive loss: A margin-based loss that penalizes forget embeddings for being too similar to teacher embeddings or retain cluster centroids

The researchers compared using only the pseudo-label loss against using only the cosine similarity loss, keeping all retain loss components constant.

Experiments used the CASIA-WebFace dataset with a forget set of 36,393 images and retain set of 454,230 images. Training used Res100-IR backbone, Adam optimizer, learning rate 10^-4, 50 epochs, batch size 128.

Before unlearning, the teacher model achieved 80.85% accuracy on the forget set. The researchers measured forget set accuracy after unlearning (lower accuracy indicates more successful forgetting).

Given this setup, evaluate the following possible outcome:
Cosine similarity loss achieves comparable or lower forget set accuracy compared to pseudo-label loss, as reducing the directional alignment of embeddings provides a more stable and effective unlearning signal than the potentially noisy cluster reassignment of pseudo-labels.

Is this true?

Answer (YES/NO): YES